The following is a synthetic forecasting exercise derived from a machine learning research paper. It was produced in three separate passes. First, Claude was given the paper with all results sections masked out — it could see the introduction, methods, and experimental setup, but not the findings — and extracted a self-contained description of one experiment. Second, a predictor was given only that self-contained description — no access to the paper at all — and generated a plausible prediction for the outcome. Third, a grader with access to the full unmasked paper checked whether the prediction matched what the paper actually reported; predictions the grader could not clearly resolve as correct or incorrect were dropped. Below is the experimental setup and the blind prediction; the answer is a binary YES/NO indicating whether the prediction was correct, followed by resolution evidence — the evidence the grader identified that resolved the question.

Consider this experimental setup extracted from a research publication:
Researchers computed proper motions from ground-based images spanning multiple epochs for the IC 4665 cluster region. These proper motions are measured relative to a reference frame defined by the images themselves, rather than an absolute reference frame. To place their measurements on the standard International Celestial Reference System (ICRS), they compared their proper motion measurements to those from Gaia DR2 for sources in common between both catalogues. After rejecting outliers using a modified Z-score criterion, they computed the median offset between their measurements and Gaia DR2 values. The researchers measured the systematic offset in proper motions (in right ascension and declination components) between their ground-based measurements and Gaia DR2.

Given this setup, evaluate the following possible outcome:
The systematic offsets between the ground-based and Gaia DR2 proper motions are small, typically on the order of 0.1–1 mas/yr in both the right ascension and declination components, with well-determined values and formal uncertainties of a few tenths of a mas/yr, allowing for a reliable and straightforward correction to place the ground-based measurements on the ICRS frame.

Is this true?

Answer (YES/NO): NO